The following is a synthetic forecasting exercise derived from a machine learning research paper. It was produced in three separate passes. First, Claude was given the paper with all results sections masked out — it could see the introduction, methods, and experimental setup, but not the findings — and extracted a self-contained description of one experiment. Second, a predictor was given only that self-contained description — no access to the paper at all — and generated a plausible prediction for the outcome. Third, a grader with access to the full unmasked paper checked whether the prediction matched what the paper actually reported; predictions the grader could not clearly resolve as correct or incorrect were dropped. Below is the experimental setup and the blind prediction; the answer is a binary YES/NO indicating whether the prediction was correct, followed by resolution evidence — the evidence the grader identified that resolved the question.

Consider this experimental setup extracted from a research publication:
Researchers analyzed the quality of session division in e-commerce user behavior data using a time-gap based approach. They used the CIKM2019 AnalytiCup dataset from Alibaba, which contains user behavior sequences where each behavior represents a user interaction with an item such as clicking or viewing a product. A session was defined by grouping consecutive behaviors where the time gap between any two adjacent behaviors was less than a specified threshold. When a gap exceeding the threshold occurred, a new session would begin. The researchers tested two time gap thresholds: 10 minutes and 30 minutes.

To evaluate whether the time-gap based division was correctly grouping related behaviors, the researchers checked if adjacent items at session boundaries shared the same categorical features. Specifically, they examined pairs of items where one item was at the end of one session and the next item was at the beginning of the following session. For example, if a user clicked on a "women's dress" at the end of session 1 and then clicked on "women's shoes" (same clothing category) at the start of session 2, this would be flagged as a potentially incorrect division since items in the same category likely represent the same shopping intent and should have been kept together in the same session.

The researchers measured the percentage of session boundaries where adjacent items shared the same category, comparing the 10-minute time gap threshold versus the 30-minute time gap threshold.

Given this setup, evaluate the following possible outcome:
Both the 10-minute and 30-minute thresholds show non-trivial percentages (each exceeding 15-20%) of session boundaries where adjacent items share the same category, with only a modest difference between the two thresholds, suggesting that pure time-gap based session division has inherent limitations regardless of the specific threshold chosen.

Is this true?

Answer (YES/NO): NO